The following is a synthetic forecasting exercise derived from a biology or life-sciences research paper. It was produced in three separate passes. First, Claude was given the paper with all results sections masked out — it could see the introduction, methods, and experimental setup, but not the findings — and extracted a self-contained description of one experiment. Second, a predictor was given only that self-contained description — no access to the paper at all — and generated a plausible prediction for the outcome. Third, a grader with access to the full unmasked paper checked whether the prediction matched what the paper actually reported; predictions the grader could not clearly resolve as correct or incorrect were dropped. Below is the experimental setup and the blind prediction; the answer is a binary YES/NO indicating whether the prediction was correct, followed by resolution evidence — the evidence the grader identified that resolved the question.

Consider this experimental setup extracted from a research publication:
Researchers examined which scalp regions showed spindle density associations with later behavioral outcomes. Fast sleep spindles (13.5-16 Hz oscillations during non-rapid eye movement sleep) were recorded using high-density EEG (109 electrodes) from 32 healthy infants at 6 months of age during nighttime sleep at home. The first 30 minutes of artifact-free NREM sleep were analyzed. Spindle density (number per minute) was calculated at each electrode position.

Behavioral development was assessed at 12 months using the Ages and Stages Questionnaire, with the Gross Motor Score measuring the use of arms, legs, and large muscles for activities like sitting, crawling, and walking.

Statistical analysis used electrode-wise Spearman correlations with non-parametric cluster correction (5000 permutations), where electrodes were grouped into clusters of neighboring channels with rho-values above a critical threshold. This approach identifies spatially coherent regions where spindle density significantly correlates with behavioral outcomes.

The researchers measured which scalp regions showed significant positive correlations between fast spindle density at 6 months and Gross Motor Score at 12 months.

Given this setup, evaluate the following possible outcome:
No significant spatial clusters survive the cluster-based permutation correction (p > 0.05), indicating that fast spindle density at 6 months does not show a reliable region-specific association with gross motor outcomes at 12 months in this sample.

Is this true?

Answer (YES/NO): NO